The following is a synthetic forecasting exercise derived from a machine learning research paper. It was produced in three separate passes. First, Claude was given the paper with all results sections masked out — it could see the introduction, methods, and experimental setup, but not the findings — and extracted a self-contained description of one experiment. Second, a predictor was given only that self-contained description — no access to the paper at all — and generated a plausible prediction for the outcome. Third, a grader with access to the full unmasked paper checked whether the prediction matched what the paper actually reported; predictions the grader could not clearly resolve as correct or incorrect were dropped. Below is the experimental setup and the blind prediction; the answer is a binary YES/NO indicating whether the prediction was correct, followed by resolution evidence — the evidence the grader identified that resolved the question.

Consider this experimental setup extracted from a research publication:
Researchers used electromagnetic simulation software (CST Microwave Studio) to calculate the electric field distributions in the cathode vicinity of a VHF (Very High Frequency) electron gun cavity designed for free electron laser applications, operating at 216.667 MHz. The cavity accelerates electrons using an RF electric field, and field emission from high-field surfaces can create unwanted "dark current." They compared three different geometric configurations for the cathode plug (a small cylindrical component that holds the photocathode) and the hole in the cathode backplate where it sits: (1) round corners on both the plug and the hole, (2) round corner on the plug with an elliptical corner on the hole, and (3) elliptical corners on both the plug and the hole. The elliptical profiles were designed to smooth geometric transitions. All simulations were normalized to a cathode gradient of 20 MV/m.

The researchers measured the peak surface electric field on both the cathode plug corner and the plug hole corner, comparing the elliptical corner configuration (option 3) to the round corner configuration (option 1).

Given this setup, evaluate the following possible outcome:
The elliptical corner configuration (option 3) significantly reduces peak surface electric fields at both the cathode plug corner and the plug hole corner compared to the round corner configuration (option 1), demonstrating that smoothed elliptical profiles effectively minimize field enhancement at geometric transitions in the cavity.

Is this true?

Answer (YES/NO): YES